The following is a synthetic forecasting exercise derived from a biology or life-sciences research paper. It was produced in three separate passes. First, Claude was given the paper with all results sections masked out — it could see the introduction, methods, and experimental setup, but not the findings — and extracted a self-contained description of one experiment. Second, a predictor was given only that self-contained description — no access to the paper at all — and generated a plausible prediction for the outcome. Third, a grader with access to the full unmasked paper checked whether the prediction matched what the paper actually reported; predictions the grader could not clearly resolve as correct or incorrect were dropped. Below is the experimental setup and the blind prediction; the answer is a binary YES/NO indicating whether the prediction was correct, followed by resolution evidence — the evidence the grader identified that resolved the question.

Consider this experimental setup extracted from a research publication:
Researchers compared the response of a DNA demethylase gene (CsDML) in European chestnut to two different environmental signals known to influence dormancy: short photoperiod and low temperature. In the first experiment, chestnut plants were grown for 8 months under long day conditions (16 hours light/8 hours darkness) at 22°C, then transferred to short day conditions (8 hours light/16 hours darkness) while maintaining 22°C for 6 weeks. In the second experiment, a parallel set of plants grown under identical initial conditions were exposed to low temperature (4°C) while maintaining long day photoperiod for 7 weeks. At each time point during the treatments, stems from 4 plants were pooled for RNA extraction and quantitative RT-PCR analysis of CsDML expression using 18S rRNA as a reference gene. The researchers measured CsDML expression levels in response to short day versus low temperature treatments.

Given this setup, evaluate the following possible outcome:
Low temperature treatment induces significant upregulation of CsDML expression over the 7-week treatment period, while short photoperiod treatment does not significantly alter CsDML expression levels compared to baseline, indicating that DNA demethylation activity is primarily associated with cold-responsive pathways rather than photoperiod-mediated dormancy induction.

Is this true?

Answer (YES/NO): NO